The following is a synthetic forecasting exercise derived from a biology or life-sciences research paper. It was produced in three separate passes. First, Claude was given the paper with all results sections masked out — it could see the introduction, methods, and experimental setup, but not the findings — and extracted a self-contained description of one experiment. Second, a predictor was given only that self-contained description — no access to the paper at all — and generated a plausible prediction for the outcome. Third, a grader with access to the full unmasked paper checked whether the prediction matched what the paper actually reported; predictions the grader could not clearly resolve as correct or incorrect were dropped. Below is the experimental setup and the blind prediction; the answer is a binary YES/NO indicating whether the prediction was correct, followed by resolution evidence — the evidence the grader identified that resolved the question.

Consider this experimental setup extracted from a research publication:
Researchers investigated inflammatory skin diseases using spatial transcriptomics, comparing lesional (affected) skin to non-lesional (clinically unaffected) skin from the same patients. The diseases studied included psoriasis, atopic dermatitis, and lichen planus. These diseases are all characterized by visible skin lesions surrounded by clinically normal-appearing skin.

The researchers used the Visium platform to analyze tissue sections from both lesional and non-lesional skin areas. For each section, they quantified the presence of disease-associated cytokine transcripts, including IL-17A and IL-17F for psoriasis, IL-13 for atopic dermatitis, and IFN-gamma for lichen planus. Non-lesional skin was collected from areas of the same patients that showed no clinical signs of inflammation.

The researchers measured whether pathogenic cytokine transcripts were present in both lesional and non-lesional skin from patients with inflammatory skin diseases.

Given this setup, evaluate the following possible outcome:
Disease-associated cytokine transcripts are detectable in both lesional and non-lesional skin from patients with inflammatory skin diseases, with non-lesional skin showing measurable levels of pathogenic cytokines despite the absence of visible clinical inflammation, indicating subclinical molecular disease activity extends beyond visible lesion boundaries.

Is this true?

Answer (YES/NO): NO